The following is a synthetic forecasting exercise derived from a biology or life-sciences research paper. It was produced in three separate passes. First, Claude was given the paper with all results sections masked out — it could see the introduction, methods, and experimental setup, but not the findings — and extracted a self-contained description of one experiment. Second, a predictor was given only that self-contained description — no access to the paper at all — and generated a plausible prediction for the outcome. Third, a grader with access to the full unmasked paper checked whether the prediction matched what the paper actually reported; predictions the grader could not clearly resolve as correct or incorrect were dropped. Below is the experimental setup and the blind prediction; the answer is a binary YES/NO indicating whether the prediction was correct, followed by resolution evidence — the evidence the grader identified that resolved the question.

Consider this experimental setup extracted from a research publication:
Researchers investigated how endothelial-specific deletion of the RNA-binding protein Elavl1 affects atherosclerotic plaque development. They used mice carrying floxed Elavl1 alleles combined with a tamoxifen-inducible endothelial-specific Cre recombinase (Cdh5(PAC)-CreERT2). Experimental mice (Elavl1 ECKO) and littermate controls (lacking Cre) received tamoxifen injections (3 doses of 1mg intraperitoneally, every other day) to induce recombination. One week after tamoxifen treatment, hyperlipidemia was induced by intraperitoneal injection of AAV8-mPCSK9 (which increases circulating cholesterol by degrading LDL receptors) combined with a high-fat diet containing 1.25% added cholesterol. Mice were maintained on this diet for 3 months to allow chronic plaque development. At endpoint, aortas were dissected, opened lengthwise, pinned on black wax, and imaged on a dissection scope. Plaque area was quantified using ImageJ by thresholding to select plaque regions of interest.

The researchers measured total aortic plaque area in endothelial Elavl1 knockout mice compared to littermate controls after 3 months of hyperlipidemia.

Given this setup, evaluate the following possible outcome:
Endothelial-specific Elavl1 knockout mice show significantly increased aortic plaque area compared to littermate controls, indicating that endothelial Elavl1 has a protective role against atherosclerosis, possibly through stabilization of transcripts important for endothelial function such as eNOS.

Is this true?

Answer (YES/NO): NO